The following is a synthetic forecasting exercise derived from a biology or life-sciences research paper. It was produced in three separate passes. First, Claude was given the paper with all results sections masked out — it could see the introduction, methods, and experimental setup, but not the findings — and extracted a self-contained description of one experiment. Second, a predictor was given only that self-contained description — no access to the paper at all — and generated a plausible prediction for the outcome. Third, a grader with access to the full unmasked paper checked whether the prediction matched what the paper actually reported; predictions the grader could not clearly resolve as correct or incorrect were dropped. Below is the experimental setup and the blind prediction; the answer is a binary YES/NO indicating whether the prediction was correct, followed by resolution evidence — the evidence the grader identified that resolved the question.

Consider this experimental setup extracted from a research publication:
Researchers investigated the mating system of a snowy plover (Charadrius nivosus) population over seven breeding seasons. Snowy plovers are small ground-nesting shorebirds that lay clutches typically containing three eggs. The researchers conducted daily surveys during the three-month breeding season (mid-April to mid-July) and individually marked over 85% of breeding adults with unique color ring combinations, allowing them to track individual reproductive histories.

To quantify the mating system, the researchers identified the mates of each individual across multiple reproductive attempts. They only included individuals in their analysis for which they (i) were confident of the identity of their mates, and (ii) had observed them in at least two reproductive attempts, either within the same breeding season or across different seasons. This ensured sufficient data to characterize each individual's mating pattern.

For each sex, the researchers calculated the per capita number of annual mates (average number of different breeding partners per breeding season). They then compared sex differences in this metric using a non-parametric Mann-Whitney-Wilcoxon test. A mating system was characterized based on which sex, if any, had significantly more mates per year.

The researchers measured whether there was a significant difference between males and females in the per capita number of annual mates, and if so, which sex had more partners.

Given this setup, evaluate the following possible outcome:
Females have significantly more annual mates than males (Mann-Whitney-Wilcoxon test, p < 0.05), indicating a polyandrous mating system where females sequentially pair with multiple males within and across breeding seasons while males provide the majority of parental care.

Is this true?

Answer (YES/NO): YES